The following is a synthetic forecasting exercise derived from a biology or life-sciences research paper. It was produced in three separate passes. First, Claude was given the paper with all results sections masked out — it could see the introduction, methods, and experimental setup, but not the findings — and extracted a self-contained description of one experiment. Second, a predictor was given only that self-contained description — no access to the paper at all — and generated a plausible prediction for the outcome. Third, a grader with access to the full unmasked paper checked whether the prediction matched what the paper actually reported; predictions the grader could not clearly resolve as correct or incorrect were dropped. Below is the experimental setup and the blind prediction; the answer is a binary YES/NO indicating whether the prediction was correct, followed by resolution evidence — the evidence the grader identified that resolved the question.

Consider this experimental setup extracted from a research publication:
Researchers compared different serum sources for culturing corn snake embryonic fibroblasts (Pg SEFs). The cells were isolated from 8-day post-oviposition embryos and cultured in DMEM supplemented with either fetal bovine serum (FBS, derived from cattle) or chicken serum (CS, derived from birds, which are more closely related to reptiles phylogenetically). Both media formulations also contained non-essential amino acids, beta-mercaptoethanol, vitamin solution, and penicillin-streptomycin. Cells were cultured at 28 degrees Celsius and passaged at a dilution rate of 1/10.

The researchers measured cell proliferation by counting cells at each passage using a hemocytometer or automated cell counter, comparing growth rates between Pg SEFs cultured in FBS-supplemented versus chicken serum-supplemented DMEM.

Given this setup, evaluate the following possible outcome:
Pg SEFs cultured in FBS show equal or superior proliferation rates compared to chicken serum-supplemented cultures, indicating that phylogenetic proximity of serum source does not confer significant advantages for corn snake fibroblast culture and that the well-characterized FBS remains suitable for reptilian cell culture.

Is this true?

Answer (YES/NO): YES